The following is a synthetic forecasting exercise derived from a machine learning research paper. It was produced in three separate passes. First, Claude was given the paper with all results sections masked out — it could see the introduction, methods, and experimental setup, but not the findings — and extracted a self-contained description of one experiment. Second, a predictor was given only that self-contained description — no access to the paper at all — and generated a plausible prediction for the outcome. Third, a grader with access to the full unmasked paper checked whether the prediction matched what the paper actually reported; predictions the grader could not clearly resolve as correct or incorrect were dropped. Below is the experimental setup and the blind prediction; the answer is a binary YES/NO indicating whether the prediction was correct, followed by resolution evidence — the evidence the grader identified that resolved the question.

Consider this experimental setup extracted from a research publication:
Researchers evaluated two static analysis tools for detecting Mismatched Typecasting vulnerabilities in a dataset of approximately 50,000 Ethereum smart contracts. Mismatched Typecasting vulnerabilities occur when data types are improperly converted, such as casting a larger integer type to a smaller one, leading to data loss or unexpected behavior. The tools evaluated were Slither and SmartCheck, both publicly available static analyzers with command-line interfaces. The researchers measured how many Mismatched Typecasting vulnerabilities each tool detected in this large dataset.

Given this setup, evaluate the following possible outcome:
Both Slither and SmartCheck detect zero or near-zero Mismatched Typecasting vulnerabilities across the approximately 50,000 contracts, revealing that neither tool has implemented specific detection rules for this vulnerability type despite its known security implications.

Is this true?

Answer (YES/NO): NO